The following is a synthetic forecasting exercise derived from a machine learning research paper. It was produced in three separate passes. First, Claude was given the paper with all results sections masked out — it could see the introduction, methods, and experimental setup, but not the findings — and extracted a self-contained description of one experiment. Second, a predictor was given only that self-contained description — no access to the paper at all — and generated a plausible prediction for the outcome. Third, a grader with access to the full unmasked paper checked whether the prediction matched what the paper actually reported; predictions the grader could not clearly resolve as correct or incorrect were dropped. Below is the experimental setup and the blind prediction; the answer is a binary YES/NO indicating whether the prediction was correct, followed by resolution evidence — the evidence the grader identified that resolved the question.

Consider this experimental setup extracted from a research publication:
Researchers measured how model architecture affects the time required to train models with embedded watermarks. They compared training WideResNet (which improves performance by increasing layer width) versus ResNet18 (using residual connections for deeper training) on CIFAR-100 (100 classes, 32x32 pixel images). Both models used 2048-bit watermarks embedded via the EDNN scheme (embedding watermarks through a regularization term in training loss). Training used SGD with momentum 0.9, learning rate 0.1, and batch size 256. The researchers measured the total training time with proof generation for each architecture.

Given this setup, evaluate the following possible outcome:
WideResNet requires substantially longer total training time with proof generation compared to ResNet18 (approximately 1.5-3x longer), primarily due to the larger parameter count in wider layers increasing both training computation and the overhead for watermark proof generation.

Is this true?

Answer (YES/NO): NO